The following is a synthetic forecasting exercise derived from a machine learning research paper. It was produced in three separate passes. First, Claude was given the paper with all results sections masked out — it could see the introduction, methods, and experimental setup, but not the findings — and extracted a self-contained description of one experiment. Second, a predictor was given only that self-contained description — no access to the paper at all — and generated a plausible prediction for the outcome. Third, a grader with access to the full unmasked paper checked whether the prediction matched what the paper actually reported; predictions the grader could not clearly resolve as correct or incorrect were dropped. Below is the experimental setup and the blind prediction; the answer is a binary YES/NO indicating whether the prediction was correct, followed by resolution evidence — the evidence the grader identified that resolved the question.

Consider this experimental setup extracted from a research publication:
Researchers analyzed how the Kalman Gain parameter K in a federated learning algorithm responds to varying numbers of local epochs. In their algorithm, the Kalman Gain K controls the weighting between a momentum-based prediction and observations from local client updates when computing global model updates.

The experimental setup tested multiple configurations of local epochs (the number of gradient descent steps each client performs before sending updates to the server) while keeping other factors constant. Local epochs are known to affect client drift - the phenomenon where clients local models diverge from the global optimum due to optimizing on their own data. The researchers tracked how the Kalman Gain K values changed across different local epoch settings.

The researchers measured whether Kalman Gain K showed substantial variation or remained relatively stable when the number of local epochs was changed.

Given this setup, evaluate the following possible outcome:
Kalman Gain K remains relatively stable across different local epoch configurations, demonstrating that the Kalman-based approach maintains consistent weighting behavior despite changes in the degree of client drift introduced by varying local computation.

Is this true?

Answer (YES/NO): YES